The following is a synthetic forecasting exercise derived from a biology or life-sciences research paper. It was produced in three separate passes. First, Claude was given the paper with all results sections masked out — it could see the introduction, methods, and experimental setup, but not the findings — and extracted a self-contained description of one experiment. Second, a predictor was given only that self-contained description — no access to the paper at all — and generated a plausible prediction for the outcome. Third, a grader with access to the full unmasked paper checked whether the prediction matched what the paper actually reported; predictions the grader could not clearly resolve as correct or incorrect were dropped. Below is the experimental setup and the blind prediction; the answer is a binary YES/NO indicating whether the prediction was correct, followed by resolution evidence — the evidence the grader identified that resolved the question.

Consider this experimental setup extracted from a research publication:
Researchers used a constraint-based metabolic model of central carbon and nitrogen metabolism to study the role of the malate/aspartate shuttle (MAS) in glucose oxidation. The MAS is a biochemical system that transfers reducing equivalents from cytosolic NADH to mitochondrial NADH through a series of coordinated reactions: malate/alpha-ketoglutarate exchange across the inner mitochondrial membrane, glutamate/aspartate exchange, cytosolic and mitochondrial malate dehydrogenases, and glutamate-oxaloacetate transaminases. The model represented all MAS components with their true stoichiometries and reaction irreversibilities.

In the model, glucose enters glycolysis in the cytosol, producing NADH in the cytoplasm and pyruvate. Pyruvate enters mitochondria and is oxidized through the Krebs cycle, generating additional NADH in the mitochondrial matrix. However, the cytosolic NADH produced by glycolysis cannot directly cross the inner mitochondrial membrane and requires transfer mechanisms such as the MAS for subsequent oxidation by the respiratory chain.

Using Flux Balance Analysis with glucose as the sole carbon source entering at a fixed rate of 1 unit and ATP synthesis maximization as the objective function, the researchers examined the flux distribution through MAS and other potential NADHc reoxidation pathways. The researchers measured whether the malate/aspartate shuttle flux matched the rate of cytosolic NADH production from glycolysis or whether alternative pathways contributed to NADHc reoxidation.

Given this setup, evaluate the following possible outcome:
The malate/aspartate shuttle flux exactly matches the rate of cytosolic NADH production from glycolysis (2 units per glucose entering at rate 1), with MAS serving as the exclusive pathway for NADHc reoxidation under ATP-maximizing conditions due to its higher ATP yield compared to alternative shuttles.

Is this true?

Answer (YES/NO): YES